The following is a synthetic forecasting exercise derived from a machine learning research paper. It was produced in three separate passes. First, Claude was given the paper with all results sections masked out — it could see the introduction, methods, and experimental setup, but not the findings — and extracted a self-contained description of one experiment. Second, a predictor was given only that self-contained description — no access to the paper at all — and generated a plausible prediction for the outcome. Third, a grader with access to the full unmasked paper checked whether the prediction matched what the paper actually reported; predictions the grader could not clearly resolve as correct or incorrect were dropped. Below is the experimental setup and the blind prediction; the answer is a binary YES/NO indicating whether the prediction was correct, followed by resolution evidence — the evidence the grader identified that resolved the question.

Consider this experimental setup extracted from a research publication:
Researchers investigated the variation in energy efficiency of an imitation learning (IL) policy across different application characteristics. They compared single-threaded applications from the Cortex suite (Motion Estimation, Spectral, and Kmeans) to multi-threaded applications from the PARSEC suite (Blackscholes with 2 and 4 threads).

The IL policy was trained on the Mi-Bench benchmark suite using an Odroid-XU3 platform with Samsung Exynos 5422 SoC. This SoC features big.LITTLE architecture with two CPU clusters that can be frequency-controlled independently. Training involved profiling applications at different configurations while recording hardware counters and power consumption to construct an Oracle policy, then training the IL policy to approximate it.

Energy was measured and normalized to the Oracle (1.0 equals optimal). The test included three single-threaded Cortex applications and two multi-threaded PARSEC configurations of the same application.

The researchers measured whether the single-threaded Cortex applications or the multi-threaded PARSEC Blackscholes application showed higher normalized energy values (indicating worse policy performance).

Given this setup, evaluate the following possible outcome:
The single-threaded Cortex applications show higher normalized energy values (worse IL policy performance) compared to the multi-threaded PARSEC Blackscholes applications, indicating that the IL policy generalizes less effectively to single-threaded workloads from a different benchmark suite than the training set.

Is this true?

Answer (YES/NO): NO